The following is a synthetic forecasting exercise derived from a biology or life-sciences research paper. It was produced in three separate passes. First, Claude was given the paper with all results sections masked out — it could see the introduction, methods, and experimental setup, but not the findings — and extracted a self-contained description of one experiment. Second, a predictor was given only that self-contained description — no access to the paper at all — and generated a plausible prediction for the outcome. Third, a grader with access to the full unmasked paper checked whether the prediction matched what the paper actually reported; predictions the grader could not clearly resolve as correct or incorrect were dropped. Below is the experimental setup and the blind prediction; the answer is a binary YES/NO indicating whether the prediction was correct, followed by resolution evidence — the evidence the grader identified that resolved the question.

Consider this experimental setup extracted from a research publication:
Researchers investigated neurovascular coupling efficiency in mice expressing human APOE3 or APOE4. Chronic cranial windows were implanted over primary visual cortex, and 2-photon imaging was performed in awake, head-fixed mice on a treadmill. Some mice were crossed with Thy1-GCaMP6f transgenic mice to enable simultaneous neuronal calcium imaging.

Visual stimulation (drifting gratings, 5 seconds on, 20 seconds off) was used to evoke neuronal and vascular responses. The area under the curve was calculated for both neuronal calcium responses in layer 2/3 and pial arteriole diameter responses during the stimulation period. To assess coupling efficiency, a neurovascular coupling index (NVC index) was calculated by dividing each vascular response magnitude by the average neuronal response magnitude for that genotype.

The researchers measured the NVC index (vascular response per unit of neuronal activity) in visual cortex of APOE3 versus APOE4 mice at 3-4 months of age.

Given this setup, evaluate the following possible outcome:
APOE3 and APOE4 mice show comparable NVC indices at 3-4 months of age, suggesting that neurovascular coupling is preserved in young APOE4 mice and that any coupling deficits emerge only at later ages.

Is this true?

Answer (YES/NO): NO